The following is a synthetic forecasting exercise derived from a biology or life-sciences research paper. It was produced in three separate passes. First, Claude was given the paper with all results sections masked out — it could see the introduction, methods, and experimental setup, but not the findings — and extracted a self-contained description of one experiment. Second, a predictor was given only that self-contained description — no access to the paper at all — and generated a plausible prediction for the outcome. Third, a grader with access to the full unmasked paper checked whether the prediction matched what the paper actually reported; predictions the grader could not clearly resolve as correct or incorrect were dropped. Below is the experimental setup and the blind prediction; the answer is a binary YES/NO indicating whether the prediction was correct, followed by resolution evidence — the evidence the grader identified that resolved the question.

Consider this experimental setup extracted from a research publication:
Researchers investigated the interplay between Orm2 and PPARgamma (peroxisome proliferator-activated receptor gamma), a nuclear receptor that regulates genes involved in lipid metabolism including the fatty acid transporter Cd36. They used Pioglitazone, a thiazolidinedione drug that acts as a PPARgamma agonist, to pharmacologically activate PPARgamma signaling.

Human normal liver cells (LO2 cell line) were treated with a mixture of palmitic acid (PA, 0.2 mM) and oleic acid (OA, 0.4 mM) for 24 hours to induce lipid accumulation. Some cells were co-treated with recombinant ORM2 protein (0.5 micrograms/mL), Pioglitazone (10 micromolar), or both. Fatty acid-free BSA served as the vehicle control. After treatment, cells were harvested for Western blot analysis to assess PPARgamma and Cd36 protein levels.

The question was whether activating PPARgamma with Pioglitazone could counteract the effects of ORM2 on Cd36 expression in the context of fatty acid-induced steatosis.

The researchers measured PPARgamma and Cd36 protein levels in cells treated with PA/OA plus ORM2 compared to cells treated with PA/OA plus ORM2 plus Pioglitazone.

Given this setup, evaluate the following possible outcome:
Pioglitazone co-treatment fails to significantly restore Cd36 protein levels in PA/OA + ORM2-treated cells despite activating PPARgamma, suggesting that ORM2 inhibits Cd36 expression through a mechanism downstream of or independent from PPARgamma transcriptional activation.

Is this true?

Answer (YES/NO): NO